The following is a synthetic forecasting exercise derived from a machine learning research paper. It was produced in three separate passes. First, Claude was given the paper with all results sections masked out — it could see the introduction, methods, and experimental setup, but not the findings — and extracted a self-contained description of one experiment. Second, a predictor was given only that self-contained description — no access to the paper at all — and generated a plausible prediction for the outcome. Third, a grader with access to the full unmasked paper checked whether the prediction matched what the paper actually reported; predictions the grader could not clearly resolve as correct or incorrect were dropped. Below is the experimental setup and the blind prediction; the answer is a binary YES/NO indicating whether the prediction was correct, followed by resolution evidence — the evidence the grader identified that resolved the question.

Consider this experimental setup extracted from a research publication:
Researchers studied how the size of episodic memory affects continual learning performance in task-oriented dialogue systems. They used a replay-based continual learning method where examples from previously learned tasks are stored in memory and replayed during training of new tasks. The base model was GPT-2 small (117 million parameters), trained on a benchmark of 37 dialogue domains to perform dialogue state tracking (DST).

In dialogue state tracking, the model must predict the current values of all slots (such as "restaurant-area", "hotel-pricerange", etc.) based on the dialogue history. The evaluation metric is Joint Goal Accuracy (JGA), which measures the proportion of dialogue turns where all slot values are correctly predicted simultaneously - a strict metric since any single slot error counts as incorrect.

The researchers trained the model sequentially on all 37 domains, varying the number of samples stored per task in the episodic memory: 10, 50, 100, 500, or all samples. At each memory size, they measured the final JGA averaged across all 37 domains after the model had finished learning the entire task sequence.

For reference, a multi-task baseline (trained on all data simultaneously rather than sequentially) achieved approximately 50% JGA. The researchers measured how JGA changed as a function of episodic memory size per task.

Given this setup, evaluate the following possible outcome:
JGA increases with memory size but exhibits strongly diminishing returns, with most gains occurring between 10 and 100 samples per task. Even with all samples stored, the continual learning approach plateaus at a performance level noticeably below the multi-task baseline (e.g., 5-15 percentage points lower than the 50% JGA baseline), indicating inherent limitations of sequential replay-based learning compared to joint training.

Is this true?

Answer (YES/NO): NO